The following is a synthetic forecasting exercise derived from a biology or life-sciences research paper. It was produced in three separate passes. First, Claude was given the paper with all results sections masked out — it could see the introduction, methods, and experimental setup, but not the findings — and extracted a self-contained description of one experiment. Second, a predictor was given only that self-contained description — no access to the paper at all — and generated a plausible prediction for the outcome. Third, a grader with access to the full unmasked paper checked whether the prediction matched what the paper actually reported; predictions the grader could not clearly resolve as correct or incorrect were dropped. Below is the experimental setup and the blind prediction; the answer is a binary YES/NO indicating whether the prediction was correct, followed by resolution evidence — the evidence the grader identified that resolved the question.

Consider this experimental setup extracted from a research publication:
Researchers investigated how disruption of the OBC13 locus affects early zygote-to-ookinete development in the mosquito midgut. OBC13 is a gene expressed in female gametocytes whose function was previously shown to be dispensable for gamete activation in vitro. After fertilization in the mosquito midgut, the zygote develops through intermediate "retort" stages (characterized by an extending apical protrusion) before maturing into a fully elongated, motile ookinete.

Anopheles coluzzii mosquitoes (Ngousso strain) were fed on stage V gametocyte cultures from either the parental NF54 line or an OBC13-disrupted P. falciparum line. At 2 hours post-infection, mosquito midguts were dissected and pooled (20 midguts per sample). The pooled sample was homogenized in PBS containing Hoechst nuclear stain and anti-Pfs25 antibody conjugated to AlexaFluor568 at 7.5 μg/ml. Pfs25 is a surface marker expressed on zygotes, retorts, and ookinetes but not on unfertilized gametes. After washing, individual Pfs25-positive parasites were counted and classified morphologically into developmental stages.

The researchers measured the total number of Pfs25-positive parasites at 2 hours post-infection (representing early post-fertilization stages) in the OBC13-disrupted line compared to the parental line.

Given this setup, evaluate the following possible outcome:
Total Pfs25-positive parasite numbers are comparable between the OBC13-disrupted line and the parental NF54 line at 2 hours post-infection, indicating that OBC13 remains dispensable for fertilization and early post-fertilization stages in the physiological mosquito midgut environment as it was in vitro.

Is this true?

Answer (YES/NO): NO